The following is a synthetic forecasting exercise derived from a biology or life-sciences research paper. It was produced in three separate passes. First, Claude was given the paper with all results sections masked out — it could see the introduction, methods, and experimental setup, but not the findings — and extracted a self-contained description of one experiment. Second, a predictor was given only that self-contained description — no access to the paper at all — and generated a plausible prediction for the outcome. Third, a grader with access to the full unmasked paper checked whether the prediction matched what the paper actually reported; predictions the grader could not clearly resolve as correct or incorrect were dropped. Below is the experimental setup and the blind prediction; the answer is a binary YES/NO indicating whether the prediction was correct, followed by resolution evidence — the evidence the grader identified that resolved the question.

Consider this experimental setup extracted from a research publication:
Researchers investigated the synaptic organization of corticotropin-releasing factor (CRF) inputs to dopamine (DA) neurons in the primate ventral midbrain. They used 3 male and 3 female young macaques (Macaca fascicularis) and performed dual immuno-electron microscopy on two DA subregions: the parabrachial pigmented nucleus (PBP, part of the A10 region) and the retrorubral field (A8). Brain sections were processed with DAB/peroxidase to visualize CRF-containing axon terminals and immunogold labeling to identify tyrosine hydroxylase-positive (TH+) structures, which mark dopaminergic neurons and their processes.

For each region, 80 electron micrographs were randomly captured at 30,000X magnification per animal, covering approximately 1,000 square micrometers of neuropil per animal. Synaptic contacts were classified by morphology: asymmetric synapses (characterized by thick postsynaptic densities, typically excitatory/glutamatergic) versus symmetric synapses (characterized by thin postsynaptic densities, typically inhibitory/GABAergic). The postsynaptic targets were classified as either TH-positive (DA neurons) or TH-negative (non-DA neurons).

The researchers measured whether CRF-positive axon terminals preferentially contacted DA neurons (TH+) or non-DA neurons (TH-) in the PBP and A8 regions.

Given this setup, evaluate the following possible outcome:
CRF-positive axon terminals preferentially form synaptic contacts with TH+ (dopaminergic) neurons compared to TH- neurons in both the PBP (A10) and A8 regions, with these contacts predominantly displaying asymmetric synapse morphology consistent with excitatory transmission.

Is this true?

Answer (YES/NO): NO